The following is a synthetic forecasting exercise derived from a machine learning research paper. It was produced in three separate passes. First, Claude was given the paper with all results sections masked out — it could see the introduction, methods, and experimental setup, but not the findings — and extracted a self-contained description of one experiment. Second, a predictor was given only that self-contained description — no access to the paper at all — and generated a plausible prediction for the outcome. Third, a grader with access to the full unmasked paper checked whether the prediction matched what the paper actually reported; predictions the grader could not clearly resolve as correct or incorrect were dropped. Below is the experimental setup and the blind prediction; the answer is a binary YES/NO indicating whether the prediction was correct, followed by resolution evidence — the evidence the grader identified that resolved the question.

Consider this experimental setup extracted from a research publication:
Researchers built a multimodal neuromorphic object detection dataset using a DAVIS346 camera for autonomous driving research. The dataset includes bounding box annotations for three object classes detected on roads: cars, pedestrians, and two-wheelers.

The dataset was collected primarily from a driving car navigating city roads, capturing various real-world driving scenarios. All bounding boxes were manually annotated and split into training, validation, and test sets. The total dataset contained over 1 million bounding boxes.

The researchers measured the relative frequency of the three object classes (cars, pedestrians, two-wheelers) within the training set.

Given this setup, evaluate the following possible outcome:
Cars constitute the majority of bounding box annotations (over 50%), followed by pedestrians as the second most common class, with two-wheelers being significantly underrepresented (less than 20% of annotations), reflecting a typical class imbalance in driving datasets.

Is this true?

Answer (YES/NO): NO